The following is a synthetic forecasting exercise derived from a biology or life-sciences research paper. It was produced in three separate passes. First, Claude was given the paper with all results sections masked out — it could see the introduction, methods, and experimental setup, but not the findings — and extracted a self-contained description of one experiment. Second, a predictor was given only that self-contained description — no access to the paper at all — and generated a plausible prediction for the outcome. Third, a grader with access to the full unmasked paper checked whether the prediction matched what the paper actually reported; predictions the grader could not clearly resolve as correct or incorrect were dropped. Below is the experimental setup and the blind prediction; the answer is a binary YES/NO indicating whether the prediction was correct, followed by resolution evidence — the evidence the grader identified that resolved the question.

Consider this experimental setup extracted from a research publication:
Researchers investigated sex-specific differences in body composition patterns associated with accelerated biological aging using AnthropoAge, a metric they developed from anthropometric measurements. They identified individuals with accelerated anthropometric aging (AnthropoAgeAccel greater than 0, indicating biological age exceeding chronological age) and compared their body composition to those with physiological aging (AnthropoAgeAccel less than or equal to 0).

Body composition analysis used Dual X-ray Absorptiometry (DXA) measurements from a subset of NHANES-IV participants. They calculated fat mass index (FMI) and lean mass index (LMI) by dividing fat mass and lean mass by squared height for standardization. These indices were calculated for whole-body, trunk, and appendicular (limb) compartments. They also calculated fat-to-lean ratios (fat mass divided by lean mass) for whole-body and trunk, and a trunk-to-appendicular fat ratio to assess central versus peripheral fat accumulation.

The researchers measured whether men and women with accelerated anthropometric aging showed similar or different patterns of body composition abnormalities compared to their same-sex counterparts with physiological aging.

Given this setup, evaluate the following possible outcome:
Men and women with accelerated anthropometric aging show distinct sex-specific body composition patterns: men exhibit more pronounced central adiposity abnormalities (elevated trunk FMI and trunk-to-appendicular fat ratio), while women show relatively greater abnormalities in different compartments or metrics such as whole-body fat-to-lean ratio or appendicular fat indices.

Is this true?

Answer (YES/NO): NO